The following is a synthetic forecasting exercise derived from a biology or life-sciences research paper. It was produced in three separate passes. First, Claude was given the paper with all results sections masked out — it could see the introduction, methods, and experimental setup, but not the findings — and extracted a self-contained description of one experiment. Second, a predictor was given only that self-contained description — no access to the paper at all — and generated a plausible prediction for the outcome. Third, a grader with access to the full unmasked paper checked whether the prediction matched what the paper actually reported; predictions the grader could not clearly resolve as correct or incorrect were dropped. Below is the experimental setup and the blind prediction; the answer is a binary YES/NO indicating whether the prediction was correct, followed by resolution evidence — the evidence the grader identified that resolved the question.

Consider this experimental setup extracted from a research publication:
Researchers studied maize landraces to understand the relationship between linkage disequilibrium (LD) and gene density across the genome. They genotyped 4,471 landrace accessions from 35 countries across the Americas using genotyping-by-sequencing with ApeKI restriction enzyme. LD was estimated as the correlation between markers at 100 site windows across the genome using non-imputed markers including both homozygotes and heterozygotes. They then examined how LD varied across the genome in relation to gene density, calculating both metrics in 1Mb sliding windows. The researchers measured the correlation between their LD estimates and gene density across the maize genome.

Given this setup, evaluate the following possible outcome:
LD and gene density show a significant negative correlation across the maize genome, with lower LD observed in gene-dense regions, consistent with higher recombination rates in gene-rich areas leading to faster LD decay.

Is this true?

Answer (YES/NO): YES